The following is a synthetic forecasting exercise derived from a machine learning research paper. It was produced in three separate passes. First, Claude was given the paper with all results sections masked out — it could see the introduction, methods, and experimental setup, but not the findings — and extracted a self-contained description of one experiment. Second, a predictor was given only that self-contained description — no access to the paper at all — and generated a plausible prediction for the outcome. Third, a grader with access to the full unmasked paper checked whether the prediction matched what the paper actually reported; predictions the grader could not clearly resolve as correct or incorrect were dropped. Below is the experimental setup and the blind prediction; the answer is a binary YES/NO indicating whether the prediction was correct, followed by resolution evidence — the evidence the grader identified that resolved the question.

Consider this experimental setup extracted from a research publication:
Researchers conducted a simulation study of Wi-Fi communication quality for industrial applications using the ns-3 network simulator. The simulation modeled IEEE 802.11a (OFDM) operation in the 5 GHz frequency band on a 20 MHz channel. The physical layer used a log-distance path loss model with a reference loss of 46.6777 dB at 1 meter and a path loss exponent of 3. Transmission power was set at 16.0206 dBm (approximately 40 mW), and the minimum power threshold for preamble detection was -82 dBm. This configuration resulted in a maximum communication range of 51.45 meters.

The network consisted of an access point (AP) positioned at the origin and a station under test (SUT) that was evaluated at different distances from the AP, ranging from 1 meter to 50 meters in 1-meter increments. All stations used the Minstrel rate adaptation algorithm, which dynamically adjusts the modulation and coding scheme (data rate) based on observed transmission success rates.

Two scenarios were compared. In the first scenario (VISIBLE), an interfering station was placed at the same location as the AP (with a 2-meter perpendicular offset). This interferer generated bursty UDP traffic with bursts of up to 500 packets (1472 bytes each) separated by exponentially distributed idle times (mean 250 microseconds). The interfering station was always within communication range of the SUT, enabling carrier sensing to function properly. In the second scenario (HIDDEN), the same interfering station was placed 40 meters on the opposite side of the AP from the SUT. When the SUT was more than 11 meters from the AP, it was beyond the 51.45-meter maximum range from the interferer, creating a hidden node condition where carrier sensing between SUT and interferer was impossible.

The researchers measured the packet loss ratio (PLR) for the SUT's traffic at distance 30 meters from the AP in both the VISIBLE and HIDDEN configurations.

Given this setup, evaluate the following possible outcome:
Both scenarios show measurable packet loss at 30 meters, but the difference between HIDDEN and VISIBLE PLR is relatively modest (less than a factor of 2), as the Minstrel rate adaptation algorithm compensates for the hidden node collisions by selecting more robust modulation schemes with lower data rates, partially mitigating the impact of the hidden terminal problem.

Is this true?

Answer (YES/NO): NO